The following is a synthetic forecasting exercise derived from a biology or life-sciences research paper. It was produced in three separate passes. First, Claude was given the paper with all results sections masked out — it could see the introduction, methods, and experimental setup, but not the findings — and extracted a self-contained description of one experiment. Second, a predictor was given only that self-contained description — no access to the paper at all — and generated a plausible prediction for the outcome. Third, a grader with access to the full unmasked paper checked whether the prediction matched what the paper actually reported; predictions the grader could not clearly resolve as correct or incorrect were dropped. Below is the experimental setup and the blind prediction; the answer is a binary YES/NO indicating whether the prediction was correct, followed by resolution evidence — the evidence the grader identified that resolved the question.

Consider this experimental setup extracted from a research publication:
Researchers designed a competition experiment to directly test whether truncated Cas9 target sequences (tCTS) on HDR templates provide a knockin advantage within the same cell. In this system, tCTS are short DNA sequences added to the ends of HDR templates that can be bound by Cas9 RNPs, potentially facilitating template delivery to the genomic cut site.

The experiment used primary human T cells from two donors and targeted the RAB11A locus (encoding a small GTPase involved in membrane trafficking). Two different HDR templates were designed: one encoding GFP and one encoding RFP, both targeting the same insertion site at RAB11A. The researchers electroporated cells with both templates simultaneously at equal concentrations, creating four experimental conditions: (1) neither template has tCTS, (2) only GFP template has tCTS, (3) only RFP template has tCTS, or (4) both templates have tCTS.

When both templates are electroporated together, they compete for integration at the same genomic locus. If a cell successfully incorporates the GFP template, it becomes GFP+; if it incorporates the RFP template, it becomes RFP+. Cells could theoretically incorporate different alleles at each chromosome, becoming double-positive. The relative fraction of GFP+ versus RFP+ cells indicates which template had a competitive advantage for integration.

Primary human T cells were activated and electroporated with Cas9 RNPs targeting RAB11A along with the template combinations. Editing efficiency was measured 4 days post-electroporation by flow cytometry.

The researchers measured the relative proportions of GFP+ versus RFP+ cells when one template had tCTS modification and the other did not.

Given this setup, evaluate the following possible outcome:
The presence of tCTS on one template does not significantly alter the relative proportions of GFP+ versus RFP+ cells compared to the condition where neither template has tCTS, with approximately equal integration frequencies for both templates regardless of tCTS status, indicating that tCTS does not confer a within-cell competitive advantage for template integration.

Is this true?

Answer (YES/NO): NO